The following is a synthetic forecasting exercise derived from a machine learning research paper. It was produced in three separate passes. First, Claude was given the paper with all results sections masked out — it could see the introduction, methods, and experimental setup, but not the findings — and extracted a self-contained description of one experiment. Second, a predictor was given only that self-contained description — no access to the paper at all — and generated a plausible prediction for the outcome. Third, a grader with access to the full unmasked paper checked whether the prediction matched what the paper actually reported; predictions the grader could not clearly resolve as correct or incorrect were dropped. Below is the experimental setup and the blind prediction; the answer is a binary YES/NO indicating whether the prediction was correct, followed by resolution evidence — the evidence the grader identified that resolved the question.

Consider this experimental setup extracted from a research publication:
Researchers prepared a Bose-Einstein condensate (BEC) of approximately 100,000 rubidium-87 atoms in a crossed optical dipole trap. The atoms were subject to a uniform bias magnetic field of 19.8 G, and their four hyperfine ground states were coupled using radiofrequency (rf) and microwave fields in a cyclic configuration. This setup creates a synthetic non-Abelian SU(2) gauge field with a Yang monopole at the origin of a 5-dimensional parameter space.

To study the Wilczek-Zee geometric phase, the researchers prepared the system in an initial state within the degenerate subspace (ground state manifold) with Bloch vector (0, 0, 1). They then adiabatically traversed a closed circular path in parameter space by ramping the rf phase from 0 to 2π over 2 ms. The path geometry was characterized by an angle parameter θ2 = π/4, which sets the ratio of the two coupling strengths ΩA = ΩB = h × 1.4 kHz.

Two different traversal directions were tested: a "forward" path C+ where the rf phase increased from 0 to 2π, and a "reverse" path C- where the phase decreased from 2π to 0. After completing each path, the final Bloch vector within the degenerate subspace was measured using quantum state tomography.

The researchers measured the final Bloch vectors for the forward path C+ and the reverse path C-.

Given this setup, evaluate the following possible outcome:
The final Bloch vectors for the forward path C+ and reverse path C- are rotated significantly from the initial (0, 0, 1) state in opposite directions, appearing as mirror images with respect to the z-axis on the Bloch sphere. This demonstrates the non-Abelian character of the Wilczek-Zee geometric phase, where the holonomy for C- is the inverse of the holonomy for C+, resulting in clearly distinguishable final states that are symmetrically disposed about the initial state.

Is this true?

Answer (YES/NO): NO